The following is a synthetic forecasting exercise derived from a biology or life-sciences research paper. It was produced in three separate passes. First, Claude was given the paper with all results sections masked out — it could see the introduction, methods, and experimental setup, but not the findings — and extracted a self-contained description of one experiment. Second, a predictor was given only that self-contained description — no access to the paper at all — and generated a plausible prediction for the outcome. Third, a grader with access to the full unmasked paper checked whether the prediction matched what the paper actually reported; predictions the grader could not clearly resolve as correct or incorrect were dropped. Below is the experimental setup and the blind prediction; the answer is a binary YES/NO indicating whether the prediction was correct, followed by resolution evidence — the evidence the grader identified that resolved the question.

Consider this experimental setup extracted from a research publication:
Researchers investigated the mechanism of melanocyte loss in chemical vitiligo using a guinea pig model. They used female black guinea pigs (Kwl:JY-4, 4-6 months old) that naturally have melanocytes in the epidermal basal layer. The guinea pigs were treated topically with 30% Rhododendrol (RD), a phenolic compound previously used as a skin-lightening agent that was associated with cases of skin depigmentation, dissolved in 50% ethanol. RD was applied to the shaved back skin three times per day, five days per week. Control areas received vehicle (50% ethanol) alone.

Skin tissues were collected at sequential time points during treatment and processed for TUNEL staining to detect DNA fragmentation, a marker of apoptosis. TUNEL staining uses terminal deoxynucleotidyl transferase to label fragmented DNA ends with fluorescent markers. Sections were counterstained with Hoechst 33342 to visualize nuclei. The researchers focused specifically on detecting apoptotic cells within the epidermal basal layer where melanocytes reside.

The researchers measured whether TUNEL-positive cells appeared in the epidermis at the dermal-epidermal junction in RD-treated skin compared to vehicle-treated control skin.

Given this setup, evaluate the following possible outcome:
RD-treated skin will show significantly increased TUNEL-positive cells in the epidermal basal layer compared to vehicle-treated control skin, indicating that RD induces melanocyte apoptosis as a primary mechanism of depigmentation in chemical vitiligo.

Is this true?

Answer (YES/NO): NO